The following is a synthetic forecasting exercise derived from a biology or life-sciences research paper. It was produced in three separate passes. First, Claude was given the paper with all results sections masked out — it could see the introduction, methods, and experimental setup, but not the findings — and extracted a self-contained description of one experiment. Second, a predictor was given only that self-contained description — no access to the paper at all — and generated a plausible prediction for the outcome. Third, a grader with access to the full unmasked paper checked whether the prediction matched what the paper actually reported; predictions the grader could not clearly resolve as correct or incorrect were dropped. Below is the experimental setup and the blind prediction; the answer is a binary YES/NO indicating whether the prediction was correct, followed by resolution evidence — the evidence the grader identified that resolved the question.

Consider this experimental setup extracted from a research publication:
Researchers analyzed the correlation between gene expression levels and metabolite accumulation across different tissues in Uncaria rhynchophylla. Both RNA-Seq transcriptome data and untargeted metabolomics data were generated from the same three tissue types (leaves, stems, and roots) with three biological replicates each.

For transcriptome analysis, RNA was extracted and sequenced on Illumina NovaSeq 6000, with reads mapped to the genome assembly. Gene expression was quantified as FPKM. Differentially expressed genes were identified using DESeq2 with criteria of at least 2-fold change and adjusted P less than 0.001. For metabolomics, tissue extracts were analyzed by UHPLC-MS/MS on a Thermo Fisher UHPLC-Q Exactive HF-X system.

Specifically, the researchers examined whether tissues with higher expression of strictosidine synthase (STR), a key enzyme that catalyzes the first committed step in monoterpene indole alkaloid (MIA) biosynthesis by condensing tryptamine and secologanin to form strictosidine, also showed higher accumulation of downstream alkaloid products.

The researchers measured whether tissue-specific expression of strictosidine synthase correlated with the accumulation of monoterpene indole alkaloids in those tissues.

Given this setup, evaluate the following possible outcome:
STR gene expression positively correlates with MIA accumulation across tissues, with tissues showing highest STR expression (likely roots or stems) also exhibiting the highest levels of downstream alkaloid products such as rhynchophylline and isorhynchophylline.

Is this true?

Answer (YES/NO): NO